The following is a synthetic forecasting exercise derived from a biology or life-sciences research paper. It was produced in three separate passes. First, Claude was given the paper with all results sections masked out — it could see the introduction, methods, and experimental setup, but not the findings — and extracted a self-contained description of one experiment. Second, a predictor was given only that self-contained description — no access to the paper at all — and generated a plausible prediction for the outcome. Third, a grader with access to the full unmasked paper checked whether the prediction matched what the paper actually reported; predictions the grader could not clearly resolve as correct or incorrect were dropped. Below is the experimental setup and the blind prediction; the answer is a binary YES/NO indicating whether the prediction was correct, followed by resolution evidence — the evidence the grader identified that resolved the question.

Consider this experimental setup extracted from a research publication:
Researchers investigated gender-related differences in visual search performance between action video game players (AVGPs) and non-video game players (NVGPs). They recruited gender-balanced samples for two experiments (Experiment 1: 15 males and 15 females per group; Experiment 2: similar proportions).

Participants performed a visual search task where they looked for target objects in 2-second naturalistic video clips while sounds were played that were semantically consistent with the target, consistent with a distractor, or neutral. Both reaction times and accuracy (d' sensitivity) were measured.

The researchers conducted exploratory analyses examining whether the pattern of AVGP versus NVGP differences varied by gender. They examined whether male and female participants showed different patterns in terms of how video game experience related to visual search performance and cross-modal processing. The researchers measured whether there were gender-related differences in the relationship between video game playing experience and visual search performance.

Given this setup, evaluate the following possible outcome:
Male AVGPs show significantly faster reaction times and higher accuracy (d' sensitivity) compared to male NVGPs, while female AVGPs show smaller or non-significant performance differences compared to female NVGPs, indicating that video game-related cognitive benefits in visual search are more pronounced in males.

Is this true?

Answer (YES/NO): NO